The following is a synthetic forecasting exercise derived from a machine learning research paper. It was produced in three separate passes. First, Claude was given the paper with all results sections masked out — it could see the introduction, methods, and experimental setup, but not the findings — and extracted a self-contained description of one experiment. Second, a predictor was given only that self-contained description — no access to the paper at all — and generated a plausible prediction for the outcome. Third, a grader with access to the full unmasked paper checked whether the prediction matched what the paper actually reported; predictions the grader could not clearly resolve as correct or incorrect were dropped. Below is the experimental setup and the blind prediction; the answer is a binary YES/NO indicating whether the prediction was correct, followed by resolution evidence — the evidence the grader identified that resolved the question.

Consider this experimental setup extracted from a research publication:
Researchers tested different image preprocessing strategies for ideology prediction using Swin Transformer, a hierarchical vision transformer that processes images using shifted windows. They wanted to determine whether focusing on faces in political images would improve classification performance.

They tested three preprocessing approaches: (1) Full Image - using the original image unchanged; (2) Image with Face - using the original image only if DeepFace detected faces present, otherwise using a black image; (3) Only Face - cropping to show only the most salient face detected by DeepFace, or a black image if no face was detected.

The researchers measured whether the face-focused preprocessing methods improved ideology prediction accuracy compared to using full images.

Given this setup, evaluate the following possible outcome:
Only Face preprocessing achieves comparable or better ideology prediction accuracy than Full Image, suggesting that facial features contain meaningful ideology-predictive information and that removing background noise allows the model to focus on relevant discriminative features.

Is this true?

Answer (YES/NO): NO